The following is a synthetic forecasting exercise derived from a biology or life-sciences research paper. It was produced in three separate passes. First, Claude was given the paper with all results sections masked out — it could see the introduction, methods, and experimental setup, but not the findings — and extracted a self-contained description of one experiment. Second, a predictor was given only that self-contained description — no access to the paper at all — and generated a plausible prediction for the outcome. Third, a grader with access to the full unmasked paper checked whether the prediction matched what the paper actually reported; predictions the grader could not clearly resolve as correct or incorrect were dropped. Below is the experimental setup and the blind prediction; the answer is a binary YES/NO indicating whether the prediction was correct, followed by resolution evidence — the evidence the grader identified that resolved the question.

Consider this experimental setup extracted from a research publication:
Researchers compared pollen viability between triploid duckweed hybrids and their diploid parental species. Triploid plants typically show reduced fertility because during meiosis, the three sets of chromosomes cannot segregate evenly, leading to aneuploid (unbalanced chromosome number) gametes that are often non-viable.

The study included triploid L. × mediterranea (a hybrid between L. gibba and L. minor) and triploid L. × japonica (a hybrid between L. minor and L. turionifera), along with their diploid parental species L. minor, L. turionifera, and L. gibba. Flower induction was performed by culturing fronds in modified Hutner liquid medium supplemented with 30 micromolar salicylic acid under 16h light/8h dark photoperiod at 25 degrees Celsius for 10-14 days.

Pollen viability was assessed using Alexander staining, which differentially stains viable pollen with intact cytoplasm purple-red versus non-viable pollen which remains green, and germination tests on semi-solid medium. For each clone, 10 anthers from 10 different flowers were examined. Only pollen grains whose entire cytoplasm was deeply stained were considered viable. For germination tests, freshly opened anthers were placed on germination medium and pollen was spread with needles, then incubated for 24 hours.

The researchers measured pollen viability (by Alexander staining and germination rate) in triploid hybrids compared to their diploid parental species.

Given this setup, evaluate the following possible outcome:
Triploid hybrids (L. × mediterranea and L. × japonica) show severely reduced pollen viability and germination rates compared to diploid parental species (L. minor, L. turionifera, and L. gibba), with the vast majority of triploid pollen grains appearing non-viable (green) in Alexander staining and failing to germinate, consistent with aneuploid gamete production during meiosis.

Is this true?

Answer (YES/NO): YES